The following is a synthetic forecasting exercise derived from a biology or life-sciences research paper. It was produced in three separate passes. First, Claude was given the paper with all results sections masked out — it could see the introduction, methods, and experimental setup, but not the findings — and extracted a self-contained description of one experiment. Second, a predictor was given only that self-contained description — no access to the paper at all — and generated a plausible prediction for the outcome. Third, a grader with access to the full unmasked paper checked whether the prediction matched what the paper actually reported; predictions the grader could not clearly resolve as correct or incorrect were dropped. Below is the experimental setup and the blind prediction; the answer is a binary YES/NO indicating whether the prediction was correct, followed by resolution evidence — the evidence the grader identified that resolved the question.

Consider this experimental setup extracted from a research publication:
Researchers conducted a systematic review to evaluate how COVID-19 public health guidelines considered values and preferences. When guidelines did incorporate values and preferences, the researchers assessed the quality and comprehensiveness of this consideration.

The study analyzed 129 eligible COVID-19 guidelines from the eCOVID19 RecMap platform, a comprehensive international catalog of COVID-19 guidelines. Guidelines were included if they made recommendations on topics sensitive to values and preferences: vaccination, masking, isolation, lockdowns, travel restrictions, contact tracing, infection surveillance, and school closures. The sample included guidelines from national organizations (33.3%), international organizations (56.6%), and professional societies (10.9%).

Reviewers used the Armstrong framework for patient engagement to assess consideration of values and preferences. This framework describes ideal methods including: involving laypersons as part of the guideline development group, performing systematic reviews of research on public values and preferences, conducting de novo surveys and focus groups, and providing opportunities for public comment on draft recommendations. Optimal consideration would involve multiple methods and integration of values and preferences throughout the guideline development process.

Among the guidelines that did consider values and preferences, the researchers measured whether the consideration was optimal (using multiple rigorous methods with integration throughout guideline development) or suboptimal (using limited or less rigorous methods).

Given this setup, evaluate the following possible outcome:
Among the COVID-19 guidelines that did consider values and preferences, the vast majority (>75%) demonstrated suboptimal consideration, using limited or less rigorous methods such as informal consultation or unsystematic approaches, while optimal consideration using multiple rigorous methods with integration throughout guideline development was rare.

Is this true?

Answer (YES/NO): YES